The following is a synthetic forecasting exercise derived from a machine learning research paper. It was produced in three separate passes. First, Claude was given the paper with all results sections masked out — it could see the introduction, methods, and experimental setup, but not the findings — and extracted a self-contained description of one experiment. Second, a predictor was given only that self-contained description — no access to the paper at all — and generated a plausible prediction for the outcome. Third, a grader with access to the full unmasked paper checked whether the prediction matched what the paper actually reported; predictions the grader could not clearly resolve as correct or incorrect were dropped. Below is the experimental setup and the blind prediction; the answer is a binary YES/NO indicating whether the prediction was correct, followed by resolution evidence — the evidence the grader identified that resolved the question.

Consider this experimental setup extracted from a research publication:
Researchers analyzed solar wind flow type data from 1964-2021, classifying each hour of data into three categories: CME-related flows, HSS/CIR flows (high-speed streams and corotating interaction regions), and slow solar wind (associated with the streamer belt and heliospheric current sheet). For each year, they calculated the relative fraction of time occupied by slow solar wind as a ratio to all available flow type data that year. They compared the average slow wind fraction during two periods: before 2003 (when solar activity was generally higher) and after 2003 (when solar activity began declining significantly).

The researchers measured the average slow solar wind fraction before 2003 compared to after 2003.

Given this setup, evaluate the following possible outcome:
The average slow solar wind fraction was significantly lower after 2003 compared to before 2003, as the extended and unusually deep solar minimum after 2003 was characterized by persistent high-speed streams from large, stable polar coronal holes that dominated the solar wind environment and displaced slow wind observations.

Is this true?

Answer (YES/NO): NO